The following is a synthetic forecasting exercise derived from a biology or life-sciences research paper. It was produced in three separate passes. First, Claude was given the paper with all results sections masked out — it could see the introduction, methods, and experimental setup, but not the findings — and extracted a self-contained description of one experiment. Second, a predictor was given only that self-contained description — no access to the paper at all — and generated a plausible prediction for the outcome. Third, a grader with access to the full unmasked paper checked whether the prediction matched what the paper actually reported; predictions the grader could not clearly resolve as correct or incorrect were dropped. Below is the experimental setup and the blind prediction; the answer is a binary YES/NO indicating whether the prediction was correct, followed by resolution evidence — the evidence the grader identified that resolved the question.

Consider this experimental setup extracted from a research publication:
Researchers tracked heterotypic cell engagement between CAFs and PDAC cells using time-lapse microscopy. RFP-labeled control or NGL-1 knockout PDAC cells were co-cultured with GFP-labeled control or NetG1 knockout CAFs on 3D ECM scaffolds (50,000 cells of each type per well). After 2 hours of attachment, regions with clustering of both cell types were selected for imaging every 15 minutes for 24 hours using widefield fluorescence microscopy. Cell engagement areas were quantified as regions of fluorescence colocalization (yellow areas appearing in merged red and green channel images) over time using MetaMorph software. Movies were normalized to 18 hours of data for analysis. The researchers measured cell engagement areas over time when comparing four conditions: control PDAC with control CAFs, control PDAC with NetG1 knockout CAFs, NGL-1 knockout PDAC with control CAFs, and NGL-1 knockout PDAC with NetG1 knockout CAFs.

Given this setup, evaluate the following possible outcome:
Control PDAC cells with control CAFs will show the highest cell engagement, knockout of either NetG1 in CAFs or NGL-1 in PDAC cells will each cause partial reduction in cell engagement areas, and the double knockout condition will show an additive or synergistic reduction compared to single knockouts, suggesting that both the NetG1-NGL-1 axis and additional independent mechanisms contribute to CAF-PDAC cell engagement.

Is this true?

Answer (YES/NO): NO